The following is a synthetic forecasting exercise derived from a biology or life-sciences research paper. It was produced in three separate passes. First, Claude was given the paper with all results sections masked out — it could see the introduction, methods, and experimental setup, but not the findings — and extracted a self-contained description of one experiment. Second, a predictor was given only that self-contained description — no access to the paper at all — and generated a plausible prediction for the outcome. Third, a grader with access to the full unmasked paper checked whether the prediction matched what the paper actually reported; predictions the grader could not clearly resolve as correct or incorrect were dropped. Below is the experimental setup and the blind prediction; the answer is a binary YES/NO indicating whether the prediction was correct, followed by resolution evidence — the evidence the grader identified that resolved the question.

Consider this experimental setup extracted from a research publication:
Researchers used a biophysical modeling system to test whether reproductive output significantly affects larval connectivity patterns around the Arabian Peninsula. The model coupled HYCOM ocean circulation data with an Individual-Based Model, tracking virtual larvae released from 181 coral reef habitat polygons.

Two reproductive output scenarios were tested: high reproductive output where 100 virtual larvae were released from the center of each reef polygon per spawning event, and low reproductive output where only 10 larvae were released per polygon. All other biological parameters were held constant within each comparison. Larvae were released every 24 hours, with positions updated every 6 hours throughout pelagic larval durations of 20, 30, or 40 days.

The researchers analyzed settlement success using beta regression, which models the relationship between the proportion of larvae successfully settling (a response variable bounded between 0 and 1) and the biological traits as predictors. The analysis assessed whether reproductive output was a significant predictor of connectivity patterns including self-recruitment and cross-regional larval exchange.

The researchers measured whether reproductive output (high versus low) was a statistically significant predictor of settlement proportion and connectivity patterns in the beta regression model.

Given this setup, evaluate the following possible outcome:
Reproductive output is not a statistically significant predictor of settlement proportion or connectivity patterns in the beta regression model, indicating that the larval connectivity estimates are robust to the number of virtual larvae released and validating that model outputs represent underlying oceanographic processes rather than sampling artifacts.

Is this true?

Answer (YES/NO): YES